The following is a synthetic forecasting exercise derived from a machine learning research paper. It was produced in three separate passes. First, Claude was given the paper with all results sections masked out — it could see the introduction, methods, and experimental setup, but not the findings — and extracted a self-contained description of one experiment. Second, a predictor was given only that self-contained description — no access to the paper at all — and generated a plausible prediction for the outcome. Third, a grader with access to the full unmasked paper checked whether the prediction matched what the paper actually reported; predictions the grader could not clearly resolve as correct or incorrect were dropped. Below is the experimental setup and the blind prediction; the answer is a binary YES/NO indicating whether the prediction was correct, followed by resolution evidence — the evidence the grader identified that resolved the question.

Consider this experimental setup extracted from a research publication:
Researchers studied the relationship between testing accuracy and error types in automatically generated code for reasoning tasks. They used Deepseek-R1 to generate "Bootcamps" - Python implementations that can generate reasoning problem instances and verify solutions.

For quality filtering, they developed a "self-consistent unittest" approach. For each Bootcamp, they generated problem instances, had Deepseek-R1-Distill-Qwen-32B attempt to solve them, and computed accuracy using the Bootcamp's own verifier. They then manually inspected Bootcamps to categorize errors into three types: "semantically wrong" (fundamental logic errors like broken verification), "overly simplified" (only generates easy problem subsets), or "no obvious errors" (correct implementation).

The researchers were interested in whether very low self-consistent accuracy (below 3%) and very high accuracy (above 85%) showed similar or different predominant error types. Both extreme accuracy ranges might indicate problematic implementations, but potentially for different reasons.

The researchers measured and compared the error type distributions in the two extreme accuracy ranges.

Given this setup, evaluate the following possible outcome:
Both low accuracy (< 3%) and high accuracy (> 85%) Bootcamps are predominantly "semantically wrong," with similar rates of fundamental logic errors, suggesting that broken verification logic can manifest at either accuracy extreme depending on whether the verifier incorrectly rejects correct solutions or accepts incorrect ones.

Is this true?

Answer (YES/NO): NO